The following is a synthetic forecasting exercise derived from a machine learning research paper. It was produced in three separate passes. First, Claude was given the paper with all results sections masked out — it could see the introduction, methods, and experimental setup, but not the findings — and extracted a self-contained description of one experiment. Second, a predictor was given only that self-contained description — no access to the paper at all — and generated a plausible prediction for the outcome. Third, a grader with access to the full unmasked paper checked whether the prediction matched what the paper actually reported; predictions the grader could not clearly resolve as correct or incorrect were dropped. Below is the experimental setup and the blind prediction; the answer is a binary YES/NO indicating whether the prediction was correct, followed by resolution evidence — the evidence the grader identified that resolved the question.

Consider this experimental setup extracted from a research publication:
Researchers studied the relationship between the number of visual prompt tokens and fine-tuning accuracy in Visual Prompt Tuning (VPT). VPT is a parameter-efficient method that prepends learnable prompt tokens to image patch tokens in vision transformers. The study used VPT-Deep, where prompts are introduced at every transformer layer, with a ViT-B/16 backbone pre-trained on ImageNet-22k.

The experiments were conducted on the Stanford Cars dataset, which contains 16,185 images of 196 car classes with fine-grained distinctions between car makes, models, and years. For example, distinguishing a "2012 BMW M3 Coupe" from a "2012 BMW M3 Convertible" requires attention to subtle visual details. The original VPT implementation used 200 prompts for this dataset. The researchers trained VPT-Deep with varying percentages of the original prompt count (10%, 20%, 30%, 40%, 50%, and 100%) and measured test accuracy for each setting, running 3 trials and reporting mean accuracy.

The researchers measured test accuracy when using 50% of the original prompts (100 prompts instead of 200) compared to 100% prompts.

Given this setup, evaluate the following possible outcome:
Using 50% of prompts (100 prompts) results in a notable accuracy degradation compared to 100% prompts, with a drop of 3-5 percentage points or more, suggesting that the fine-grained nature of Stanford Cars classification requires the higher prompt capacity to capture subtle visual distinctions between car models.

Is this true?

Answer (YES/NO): NO